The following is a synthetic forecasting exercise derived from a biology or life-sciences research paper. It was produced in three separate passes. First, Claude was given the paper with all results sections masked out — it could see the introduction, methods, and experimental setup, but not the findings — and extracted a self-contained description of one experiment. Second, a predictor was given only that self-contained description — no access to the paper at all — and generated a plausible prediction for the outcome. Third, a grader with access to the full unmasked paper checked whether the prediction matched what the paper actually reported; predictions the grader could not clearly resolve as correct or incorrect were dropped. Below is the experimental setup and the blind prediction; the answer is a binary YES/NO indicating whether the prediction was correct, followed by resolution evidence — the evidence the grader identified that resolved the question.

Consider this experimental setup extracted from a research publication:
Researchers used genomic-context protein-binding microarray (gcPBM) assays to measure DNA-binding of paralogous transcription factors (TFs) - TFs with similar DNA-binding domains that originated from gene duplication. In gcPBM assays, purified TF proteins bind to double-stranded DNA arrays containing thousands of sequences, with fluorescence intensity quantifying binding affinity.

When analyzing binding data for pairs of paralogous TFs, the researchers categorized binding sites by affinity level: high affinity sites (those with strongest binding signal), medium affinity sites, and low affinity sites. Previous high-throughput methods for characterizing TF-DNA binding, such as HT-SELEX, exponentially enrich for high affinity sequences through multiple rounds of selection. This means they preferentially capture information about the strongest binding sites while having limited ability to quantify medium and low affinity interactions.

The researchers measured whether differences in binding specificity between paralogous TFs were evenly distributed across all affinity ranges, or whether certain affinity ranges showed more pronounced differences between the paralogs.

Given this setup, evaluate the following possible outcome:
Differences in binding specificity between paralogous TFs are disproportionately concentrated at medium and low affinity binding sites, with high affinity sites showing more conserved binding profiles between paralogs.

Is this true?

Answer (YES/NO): YES